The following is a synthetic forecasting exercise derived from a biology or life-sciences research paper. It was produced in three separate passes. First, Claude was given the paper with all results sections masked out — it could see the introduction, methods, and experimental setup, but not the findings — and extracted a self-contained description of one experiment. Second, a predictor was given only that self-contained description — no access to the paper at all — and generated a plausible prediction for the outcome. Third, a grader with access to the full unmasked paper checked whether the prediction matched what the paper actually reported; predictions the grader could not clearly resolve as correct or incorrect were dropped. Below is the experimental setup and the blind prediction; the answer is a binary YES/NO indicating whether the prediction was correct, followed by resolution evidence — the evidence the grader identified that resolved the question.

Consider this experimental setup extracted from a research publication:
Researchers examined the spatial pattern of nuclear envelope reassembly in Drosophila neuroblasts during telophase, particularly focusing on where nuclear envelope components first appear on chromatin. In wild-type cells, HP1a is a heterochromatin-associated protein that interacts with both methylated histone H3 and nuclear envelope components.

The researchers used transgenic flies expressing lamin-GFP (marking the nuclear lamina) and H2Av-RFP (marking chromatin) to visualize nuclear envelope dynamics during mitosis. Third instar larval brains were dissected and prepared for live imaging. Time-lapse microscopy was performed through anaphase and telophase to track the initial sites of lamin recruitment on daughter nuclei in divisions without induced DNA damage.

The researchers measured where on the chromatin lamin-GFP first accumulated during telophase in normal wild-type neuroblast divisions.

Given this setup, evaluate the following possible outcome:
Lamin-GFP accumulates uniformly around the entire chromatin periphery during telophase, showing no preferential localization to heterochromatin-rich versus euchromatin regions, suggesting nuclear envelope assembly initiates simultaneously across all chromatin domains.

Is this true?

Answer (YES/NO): NO